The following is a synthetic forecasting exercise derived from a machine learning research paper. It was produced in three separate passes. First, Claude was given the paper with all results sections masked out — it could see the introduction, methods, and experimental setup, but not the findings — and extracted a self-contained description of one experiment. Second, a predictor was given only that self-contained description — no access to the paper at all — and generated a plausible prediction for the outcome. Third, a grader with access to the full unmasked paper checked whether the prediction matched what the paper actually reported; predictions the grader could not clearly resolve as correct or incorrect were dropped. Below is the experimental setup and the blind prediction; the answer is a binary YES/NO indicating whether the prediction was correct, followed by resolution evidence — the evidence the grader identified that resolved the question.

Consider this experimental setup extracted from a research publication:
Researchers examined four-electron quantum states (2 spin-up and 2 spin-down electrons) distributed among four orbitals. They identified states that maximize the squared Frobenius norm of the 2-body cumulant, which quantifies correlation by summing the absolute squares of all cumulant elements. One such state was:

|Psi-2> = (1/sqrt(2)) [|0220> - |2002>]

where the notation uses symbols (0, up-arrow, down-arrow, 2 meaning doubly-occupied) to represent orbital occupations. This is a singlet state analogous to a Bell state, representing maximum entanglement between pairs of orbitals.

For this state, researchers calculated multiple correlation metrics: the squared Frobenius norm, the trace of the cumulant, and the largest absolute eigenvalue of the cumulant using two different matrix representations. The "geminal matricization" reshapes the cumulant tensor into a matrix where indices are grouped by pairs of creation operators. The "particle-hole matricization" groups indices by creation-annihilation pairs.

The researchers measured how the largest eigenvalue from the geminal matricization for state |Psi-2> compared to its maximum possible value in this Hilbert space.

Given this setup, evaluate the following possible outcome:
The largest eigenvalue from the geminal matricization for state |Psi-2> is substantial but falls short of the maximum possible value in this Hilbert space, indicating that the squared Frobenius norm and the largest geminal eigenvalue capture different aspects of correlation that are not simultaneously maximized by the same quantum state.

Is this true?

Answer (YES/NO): NO